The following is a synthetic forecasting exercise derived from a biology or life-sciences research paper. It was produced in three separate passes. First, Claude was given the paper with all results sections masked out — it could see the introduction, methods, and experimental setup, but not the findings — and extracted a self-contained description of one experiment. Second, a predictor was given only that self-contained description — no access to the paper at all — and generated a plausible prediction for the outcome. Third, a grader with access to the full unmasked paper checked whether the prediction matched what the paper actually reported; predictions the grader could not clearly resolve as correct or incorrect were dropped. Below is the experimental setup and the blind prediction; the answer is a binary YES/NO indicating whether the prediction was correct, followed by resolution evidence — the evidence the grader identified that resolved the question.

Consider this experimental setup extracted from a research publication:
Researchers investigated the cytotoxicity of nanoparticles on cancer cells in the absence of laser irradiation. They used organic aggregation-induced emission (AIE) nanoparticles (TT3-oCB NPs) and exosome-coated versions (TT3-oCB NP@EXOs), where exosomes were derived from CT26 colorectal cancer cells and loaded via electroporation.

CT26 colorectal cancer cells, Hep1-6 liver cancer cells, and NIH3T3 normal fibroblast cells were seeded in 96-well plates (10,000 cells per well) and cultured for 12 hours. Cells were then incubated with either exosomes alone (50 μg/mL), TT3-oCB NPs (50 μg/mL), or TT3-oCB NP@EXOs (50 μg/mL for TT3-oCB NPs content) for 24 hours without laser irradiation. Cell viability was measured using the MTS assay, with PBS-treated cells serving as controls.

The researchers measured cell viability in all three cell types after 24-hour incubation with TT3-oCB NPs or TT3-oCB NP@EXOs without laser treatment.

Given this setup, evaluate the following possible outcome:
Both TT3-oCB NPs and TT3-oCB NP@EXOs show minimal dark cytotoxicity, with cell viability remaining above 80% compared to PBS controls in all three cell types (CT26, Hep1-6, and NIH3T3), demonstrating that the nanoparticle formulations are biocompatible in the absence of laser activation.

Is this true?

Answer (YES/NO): YES